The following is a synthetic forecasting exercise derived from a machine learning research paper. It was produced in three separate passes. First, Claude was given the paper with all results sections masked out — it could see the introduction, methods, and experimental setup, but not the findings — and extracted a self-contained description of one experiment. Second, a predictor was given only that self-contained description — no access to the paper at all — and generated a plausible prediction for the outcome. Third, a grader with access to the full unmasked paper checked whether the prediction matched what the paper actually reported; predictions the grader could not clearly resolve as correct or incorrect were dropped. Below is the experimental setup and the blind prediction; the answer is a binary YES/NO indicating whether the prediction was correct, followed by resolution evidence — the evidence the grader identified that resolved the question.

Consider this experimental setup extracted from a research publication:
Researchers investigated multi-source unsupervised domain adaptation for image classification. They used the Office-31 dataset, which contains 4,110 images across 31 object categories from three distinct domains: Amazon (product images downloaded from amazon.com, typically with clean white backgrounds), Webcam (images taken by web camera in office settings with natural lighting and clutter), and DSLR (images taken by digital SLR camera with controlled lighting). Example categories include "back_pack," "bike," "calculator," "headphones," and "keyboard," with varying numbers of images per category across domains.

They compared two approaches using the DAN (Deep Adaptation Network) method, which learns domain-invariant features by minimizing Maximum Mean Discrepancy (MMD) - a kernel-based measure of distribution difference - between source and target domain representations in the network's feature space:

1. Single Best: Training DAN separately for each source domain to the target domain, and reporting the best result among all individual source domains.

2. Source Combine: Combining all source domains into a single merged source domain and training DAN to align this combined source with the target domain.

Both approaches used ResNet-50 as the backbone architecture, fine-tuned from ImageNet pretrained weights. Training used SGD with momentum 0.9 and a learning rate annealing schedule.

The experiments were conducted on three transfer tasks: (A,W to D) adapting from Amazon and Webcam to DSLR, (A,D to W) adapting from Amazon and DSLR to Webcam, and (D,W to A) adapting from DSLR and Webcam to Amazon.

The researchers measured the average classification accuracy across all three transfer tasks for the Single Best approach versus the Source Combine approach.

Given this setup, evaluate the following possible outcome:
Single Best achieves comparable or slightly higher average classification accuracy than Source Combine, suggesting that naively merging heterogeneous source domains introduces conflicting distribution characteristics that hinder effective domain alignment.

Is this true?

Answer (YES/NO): NO